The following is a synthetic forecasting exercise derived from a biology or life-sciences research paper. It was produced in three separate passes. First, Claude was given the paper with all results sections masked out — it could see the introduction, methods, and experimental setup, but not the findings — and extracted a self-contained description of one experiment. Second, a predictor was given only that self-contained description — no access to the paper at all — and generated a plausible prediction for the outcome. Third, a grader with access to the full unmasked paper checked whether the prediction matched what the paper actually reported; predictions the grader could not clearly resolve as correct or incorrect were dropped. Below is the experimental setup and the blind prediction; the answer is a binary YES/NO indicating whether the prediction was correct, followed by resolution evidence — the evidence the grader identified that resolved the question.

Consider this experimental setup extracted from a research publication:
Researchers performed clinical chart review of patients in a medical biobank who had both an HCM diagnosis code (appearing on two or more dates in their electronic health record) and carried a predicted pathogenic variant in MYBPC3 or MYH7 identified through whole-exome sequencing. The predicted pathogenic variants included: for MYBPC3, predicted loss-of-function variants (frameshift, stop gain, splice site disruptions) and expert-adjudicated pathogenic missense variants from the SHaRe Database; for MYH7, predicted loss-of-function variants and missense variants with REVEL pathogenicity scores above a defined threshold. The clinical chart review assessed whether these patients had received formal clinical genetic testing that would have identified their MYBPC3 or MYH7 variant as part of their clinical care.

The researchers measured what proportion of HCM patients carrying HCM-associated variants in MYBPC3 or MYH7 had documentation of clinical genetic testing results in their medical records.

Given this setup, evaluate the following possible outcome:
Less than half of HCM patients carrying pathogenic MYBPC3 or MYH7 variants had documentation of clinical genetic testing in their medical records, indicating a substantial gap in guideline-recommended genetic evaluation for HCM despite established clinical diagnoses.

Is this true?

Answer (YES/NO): YES